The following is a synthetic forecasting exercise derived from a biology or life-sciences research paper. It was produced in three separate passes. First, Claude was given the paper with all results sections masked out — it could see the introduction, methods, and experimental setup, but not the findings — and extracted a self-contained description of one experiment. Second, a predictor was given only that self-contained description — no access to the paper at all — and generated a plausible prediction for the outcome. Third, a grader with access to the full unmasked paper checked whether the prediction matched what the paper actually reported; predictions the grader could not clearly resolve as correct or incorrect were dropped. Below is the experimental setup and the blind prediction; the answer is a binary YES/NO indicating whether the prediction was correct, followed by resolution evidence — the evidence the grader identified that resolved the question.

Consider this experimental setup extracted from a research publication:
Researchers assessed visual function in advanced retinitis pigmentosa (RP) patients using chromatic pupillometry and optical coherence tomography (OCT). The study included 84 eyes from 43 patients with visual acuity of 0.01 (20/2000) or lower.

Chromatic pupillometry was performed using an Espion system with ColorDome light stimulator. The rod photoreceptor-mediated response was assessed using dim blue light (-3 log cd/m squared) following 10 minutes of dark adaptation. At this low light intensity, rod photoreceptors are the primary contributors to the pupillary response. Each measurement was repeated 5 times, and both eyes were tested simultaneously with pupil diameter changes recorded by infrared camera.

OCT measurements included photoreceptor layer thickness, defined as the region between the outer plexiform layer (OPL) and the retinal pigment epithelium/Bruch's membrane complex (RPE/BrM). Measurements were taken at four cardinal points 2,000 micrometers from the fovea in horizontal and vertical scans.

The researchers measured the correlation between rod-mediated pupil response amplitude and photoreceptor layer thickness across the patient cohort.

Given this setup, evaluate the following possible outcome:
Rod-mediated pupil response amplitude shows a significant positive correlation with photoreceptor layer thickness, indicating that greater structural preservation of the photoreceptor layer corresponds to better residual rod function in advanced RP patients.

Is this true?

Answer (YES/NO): NO